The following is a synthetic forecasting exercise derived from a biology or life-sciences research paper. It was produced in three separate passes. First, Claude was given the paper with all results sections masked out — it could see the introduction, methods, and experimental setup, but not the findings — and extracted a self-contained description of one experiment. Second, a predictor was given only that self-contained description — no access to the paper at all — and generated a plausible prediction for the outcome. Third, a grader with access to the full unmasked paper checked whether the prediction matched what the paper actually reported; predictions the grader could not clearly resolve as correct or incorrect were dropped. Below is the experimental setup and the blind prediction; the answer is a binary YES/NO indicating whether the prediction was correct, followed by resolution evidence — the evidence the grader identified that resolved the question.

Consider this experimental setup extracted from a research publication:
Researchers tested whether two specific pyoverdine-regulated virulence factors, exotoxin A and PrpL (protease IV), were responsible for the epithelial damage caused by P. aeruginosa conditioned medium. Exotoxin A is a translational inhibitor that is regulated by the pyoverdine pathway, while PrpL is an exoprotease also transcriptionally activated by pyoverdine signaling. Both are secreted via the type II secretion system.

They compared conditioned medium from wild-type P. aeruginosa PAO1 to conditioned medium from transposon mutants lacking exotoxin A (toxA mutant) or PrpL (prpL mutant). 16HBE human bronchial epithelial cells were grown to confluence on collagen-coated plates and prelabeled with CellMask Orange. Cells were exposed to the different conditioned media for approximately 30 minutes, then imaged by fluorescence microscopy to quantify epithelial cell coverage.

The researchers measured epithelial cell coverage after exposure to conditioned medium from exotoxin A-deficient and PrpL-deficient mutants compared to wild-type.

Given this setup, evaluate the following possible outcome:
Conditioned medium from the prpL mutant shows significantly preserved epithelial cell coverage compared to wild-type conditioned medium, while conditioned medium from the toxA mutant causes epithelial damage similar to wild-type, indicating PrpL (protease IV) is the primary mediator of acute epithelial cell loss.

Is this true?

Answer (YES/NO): NO